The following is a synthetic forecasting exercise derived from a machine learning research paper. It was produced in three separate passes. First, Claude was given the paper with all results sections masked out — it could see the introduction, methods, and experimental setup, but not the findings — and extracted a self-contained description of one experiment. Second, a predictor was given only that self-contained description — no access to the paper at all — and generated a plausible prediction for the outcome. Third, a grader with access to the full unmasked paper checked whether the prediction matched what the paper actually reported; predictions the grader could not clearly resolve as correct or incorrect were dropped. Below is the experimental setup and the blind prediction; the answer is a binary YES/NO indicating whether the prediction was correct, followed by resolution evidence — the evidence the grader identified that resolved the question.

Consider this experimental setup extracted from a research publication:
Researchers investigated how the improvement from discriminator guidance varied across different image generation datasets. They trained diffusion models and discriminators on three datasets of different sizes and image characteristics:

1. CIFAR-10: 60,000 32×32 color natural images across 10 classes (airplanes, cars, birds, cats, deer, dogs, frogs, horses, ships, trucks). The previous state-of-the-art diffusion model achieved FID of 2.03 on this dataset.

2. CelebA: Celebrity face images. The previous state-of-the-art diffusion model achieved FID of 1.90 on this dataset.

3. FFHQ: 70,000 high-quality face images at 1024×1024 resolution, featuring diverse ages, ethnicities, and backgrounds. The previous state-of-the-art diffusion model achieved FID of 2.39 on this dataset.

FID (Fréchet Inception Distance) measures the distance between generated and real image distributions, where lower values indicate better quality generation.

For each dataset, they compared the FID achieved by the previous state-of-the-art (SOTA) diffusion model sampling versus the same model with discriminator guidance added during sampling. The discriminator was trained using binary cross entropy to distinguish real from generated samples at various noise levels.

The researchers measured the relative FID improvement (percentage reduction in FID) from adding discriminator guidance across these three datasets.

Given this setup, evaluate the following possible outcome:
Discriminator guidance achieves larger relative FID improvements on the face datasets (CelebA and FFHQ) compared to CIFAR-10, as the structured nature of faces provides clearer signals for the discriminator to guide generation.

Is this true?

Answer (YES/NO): YES